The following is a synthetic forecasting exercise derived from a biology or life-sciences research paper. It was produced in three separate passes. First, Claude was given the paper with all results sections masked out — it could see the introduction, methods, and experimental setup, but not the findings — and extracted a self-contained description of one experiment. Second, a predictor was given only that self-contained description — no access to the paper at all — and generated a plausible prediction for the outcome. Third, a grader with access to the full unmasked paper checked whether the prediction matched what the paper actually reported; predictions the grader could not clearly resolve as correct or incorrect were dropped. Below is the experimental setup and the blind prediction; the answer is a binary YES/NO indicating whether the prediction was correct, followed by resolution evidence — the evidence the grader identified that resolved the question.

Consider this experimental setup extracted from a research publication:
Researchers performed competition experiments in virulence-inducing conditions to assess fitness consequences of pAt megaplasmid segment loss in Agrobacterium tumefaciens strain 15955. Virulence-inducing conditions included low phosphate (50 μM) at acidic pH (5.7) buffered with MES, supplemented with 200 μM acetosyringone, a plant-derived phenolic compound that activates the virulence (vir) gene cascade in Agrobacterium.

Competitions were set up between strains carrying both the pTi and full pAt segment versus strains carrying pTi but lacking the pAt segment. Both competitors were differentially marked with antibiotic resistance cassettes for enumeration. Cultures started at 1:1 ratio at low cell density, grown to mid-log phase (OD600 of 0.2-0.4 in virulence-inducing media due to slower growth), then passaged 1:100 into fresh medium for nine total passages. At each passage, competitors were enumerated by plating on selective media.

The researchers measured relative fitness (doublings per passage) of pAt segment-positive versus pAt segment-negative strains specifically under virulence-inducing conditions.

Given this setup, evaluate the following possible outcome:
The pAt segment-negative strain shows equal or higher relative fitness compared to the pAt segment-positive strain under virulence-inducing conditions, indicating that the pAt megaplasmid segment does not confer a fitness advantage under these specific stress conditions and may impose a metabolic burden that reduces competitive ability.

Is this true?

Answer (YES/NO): YES